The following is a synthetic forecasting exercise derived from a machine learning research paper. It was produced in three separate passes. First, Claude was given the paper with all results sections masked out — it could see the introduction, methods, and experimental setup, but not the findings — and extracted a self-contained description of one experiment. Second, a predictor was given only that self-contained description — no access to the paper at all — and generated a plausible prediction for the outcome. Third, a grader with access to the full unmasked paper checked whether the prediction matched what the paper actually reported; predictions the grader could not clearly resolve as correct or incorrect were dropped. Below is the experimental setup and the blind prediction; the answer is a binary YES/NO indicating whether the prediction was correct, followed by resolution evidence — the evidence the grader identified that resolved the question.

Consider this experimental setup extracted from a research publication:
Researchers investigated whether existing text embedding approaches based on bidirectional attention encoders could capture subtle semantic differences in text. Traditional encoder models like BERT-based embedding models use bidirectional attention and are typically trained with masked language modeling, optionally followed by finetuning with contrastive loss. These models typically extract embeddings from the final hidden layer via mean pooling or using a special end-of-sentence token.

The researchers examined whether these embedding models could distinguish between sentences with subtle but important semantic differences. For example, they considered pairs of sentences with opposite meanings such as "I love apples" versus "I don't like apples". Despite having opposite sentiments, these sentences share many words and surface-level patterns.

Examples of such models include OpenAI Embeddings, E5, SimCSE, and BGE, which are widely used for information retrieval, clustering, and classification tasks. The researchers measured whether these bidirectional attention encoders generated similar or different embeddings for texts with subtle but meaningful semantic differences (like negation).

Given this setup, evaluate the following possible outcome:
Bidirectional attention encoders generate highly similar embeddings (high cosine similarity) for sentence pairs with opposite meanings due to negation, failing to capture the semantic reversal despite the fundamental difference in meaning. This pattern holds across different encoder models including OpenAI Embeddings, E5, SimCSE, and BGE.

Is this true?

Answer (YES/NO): YES